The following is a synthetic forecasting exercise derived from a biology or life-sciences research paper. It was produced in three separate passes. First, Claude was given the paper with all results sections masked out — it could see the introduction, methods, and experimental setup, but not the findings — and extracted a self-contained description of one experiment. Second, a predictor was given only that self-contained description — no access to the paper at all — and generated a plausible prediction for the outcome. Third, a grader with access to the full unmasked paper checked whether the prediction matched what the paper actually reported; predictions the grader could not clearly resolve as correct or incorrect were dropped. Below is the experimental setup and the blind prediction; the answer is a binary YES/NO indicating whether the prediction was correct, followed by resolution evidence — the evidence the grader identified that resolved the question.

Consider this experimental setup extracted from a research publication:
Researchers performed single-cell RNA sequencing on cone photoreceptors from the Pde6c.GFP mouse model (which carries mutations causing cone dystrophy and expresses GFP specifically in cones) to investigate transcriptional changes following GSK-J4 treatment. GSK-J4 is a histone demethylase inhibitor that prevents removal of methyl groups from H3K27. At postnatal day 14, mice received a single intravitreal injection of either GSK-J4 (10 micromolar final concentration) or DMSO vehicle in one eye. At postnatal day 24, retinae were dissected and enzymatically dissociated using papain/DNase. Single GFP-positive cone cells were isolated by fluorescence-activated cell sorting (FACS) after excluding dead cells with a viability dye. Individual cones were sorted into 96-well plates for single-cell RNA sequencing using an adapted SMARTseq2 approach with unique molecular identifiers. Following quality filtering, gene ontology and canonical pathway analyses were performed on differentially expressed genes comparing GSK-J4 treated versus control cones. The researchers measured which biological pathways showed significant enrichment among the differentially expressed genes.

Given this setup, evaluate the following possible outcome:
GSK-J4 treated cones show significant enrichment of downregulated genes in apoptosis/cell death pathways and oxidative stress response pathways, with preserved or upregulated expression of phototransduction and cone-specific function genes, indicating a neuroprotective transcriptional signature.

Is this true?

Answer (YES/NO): NO